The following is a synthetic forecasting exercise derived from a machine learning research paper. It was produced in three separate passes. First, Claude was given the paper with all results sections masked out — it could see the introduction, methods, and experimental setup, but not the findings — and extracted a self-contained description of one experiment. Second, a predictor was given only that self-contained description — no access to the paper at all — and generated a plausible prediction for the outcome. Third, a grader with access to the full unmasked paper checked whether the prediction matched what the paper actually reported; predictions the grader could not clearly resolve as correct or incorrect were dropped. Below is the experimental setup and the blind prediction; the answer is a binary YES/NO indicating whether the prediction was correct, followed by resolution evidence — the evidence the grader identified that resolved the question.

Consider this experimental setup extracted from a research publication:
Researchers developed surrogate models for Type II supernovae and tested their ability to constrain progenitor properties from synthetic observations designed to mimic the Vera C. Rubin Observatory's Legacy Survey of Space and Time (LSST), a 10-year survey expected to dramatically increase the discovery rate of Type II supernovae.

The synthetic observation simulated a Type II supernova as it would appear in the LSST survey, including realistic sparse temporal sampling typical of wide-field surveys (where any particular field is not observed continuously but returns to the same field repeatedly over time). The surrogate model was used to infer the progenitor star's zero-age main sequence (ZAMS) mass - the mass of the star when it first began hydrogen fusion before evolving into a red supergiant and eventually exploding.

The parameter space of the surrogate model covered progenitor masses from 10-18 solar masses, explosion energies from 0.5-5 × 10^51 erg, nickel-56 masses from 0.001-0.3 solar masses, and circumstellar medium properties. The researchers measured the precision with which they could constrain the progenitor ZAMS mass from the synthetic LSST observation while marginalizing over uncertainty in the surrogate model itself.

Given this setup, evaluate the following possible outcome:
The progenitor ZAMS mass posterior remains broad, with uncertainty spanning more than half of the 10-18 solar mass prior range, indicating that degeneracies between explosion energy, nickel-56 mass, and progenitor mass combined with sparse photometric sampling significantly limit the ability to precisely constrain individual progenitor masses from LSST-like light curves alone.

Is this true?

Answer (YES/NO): NO